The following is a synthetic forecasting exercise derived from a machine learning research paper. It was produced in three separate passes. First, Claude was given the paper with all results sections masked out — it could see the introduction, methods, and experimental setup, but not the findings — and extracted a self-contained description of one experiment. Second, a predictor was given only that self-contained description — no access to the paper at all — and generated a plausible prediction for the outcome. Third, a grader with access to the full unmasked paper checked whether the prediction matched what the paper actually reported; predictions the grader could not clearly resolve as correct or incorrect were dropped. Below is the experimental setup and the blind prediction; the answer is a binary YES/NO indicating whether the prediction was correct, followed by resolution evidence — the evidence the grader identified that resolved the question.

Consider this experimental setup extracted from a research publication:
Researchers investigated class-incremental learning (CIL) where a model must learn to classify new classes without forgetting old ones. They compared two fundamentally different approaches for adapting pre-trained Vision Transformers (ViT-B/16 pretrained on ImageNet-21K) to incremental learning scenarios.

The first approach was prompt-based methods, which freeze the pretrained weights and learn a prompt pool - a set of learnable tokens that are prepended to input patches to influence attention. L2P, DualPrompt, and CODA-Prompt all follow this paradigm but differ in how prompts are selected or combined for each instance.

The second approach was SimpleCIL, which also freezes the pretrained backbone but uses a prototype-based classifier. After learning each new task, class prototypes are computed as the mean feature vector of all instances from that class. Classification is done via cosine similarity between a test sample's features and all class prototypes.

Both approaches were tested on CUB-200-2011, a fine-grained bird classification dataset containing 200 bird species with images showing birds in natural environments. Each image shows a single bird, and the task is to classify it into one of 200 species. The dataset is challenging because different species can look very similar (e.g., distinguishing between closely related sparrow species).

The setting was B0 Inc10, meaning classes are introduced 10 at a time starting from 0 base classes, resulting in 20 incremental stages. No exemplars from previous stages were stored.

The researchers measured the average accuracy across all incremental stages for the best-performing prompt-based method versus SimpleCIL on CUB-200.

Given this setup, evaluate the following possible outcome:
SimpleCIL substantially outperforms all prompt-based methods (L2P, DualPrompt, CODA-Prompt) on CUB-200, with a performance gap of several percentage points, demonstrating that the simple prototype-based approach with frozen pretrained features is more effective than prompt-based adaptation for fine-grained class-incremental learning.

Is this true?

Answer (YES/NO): YES